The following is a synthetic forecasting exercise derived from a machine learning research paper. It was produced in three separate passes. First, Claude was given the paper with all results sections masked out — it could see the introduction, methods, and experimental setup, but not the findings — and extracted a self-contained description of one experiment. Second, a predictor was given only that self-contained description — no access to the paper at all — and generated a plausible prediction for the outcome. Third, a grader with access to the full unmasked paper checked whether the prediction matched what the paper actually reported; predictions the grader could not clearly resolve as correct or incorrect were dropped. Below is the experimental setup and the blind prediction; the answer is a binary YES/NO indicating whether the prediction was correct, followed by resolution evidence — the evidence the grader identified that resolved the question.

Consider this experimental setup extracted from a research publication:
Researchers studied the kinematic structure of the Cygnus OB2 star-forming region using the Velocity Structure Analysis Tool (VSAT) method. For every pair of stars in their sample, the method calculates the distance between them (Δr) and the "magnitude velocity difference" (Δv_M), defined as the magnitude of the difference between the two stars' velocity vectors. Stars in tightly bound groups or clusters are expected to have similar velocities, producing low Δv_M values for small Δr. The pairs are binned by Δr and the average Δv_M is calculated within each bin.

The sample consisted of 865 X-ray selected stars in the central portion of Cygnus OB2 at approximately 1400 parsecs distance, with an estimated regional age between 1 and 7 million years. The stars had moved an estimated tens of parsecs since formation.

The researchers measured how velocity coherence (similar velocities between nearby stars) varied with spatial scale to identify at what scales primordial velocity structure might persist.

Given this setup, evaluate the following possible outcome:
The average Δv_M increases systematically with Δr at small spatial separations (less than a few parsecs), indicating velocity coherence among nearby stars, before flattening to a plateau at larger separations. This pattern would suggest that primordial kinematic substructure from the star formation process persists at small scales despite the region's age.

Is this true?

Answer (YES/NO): NO